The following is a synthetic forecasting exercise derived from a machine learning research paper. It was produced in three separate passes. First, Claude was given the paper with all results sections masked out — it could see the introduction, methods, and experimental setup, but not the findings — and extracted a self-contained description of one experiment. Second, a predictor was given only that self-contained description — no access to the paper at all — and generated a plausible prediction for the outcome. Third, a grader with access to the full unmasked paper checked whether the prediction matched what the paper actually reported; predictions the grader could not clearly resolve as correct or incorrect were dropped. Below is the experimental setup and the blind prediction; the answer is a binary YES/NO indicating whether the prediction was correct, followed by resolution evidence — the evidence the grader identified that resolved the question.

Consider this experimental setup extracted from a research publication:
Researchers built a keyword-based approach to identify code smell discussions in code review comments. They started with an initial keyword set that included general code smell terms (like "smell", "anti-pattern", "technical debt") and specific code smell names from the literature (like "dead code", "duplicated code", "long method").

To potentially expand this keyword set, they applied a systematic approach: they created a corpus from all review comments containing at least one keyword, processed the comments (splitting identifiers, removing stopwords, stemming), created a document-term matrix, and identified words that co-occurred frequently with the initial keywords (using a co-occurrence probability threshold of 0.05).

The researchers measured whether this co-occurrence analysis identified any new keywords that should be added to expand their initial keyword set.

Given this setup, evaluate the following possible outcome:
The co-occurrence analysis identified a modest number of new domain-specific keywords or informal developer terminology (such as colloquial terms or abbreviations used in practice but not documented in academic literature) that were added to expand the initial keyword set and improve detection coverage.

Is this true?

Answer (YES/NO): NO